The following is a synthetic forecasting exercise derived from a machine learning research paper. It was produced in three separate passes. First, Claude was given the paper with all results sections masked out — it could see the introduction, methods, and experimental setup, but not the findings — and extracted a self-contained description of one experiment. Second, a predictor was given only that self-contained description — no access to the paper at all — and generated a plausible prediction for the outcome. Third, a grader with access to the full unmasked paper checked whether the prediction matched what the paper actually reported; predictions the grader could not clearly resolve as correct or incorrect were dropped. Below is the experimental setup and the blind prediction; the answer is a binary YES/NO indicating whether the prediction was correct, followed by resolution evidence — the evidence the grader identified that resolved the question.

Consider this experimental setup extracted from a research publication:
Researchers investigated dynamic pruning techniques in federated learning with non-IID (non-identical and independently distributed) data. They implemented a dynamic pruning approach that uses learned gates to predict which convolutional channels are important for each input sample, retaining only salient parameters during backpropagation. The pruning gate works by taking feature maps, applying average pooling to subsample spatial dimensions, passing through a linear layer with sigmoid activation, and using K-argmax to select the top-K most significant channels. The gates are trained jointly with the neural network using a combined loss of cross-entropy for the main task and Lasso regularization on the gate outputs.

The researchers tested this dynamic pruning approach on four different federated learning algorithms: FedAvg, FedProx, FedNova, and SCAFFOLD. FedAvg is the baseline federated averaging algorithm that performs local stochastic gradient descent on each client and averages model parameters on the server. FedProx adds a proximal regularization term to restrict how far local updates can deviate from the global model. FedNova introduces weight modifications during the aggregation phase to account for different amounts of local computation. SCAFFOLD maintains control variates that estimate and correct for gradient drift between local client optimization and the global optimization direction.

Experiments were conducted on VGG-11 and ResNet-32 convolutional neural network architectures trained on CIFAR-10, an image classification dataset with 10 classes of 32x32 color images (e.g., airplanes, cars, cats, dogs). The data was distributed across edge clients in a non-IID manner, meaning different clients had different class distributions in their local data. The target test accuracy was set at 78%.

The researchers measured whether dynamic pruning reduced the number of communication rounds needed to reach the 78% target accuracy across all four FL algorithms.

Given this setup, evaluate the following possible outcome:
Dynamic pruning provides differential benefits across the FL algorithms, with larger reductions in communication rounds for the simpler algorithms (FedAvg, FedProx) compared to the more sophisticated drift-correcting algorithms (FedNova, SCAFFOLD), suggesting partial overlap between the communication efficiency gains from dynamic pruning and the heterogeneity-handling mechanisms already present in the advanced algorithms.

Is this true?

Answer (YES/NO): NO